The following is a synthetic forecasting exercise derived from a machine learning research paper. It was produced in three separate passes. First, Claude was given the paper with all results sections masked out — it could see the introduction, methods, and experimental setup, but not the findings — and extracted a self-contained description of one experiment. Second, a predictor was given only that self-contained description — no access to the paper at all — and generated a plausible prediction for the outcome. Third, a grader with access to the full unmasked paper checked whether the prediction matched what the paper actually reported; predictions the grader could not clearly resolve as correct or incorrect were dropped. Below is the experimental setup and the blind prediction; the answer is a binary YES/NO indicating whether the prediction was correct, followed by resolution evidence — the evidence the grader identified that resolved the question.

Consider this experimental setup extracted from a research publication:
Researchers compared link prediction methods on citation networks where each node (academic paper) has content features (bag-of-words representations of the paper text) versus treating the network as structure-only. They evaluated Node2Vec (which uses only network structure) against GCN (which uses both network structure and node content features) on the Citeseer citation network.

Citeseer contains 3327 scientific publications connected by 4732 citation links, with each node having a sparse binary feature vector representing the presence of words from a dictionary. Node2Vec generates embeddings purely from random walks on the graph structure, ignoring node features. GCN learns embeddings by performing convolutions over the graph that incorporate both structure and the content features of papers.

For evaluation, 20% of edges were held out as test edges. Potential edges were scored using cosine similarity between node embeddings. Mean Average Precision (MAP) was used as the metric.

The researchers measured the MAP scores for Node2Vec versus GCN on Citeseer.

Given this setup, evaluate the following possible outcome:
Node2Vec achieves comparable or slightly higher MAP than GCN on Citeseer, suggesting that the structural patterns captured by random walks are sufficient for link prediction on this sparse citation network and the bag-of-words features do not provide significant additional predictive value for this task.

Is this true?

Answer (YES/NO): YES